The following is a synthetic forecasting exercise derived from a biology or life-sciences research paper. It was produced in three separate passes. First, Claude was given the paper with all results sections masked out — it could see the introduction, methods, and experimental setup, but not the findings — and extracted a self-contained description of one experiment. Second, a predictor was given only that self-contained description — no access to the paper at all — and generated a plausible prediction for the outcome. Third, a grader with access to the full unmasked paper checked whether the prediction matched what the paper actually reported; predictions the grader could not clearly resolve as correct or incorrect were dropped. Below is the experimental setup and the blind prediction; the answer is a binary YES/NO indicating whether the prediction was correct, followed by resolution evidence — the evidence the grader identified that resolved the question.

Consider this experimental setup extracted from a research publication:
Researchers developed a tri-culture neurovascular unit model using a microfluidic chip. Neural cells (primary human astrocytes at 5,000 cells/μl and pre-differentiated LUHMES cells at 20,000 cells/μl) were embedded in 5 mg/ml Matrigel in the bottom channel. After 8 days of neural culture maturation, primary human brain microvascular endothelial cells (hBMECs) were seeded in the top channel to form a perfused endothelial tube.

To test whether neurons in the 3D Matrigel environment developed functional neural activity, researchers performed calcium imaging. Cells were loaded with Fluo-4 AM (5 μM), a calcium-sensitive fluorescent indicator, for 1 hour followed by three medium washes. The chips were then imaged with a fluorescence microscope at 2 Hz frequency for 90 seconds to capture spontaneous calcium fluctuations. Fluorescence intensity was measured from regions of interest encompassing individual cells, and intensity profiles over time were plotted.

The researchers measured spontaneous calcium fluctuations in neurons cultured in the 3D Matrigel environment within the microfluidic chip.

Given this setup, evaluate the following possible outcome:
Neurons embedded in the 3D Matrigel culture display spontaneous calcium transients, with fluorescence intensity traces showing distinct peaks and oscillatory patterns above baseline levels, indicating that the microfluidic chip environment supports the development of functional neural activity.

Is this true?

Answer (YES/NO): YES